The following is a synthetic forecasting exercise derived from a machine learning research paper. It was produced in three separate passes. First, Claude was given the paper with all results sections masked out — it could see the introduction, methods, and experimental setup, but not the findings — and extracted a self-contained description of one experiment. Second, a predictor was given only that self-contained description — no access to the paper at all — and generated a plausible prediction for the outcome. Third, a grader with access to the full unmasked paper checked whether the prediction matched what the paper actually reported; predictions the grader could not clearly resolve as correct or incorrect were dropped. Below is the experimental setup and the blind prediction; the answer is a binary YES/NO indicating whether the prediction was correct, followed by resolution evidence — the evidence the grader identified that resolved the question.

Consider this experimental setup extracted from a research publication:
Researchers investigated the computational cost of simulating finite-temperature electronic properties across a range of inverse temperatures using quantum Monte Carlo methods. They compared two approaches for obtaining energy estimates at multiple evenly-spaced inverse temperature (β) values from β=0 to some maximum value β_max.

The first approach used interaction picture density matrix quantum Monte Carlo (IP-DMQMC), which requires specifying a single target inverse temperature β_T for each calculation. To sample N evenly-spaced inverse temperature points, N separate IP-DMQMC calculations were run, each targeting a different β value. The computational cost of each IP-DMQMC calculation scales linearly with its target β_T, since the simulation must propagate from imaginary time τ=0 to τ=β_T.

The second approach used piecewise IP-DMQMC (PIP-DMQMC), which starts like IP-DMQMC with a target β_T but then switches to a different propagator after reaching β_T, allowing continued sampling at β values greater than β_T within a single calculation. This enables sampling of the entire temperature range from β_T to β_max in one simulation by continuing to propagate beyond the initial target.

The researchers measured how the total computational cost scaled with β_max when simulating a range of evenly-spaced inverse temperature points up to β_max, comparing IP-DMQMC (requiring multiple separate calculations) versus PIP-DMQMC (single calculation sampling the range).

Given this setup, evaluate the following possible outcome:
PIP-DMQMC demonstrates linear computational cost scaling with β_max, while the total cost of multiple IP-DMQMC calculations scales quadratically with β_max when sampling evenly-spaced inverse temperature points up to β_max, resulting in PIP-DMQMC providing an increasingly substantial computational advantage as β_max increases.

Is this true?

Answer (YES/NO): YES